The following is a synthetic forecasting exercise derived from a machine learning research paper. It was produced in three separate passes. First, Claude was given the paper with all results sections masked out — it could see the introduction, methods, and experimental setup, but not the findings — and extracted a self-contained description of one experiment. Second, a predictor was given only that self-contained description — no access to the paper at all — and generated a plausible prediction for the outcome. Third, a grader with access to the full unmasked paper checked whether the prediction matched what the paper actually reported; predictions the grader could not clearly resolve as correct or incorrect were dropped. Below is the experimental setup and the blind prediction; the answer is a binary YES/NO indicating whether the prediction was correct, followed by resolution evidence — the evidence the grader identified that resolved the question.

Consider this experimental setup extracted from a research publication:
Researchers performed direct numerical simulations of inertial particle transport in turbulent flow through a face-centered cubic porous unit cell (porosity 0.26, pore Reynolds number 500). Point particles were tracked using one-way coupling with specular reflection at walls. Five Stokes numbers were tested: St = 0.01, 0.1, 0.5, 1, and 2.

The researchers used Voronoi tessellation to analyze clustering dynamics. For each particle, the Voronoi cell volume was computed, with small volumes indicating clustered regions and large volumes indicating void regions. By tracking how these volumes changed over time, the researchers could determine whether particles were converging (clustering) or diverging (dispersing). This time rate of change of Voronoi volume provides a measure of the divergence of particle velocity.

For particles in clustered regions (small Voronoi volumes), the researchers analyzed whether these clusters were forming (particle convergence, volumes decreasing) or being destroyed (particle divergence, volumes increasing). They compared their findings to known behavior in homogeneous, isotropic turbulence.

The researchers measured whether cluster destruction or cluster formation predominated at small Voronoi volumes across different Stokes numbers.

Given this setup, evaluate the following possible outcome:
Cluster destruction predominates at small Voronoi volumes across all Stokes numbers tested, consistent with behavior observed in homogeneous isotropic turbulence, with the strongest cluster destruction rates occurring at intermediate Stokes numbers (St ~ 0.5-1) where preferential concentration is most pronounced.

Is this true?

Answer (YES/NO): NO